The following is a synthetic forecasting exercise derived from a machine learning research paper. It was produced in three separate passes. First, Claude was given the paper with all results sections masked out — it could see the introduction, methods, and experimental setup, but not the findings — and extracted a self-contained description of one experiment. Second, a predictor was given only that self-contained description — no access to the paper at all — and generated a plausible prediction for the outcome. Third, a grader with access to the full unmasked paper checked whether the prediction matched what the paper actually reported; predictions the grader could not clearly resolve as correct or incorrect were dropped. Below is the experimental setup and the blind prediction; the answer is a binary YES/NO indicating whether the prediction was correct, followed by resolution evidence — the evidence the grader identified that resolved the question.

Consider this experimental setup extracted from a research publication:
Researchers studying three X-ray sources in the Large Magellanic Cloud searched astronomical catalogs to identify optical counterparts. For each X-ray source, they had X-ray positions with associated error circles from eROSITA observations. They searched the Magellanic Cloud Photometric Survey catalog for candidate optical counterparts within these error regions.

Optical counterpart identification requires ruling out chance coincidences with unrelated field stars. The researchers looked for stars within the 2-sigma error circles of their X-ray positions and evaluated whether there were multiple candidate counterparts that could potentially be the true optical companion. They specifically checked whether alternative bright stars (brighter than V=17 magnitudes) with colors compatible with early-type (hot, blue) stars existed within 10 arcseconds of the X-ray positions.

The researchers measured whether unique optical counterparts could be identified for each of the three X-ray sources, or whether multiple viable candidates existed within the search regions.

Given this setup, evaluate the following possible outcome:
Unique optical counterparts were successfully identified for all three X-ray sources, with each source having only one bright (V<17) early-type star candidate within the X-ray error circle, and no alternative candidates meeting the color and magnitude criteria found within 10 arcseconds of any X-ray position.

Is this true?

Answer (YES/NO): YES